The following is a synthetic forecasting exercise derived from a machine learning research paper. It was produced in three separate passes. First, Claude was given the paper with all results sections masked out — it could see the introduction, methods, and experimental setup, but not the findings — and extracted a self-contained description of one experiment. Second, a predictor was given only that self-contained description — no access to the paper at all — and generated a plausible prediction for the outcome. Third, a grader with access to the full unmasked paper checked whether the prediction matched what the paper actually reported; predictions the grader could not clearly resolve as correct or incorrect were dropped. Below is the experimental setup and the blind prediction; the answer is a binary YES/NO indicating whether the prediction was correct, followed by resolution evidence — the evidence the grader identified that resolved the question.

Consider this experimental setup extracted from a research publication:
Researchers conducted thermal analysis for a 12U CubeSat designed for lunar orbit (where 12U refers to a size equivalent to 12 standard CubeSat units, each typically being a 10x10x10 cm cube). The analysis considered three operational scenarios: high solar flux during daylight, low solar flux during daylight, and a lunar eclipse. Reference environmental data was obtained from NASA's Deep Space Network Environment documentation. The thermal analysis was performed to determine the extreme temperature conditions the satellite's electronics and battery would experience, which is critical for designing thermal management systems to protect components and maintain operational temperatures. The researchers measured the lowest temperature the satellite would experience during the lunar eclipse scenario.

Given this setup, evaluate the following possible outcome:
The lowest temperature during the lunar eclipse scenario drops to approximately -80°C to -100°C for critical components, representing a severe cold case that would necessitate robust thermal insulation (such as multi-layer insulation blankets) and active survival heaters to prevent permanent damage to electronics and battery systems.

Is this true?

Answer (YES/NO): NO